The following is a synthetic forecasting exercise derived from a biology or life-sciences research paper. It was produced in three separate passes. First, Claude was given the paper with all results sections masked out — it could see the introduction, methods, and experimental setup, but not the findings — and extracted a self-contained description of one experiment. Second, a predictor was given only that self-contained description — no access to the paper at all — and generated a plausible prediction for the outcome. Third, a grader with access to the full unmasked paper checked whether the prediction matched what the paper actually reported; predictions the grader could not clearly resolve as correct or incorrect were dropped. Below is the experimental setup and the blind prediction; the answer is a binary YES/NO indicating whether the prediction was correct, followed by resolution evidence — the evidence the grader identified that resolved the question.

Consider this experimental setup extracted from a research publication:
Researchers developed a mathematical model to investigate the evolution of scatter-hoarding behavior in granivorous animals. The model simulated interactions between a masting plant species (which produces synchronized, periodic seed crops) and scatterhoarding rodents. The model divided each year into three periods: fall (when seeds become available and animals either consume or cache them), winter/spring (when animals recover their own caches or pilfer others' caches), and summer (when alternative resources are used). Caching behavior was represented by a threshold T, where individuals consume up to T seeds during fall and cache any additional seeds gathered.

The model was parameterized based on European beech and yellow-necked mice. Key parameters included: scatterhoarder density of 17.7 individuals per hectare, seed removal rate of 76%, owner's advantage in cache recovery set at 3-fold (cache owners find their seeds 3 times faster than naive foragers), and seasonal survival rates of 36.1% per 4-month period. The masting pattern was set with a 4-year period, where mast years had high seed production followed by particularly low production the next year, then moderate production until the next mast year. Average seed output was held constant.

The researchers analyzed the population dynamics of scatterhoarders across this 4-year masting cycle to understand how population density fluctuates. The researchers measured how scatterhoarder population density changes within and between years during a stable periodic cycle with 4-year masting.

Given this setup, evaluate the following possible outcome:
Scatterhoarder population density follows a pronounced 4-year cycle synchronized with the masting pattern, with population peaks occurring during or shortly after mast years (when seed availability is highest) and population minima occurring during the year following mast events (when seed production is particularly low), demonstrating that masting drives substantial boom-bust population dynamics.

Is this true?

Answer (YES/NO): YES